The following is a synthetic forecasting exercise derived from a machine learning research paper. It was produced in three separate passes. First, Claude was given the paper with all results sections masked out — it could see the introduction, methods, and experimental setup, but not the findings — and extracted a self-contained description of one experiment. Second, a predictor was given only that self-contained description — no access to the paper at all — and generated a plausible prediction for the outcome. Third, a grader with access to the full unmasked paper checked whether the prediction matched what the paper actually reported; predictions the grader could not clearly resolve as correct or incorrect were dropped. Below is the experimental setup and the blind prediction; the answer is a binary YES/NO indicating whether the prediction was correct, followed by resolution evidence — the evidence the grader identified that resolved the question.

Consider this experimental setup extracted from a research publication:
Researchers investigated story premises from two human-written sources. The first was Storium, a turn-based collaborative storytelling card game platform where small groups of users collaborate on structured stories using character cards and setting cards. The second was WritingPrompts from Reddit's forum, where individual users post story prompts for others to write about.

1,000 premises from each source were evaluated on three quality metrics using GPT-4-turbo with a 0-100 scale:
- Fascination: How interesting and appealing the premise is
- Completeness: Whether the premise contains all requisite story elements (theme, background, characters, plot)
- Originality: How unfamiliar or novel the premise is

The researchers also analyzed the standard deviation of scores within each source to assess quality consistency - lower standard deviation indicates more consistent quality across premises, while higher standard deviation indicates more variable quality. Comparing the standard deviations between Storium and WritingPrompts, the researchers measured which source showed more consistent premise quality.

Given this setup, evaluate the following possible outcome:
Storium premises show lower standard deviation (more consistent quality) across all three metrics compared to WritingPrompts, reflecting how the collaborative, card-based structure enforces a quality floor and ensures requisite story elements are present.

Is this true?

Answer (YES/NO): NO